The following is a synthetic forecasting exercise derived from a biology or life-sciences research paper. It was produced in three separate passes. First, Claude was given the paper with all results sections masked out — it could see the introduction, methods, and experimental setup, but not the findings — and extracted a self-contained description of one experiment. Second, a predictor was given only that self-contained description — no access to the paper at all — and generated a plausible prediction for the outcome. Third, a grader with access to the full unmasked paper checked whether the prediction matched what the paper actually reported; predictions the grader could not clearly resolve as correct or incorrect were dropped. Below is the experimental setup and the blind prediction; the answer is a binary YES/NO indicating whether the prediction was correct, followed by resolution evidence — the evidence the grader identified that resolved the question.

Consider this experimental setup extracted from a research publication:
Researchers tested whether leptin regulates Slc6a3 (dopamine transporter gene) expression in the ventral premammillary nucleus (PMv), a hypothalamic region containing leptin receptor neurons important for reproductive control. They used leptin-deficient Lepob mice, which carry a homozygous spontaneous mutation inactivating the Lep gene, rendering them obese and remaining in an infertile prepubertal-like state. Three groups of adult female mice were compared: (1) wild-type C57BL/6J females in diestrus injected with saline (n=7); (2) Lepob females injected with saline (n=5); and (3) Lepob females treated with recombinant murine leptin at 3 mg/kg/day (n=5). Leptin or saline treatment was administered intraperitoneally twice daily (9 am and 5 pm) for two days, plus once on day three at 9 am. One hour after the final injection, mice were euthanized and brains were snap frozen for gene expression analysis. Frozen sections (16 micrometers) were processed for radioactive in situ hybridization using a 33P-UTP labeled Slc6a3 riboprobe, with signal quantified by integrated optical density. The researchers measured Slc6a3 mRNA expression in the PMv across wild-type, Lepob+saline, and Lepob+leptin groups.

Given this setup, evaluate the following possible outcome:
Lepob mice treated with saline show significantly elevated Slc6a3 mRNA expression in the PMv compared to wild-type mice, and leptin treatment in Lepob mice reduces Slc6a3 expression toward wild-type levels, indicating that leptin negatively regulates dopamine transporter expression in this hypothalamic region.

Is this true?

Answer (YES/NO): NO